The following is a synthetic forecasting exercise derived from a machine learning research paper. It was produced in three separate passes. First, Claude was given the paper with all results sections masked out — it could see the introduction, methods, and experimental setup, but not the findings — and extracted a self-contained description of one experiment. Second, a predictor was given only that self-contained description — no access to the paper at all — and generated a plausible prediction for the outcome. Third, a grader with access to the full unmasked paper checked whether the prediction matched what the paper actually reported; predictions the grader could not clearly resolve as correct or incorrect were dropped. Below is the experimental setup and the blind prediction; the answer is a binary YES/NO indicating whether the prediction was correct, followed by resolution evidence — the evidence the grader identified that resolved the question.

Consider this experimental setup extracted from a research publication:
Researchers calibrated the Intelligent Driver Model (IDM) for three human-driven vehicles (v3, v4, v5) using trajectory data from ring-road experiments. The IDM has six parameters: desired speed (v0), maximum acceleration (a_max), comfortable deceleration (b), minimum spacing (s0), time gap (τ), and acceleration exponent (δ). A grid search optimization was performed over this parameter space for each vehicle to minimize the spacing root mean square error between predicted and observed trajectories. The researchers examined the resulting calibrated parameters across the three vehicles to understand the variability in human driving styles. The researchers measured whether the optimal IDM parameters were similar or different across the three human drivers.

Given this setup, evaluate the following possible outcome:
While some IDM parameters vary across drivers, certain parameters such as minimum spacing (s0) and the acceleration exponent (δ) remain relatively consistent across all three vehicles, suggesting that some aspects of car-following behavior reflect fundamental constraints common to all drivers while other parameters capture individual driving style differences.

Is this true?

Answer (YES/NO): NO